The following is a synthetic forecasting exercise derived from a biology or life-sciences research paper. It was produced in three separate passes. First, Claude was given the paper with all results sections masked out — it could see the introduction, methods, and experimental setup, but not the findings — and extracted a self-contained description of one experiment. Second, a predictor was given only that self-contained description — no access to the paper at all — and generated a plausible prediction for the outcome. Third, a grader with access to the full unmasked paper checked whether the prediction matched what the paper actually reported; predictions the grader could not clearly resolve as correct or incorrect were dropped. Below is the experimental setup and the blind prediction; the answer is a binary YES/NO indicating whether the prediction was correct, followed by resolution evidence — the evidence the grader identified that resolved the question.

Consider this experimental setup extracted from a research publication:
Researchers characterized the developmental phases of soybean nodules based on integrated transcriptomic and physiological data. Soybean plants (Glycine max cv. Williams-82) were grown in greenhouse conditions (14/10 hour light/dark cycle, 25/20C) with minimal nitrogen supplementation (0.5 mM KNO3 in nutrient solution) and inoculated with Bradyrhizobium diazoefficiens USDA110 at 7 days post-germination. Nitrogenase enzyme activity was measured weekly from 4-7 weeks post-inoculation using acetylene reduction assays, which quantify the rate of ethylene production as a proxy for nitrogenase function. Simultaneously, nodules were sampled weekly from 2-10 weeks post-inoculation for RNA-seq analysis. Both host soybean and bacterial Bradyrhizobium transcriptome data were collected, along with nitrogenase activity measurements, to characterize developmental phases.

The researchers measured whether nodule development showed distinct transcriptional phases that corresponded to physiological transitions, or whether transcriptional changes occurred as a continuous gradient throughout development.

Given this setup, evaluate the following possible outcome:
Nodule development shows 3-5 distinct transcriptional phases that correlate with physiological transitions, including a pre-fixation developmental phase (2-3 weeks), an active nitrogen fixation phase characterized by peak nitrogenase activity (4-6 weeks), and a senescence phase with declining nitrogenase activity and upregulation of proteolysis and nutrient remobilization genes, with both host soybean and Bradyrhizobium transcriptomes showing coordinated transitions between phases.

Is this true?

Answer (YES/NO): NO